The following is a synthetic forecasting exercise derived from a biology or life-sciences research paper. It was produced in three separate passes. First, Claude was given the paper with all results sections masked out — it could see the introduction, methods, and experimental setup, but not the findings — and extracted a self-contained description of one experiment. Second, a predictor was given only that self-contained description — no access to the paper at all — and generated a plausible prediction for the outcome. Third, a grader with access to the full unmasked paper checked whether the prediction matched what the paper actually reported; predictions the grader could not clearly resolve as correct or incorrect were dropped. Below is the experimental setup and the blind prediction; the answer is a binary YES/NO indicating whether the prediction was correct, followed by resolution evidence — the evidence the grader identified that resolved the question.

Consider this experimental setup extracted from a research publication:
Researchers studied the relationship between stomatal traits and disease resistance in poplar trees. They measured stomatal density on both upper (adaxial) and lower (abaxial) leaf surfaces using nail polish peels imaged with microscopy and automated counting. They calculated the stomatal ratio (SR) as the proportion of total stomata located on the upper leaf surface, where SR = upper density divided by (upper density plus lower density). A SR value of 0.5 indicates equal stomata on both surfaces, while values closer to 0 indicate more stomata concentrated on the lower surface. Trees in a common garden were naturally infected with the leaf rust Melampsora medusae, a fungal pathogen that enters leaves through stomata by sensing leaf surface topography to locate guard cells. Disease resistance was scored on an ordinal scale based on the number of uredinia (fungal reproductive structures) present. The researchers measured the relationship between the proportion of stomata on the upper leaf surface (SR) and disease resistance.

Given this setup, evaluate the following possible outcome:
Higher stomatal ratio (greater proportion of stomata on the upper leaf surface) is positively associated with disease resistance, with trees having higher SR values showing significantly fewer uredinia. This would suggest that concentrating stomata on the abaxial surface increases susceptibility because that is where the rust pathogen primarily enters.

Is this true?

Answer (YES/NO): NO